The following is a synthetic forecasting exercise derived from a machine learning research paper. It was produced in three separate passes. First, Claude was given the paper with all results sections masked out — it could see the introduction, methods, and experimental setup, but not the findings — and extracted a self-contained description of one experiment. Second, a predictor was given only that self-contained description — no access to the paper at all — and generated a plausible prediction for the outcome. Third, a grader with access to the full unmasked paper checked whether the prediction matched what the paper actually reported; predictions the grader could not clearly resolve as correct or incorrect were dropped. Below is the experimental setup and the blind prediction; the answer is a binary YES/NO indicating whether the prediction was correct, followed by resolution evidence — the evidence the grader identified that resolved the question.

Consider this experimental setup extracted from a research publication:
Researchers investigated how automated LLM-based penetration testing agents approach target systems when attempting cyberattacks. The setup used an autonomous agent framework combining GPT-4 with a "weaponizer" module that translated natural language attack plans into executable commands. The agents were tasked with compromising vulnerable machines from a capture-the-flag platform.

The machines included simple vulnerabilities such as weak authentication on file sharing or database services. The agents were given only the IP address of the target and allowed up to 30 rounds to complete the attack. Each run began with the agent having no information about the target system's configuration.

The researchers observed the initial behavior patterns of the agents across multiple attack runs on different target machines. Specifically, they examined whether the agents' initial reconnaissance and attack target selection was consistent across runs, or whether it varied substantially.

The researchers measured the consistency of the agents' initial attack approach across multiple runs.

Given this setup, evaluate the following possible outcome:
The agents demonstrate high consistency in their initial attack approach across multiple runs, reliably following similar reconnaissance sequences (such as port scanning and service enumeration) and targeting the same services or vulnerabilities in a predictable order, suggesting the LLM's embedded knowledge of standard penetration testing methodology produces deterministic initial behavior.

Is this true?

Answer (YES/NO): YES